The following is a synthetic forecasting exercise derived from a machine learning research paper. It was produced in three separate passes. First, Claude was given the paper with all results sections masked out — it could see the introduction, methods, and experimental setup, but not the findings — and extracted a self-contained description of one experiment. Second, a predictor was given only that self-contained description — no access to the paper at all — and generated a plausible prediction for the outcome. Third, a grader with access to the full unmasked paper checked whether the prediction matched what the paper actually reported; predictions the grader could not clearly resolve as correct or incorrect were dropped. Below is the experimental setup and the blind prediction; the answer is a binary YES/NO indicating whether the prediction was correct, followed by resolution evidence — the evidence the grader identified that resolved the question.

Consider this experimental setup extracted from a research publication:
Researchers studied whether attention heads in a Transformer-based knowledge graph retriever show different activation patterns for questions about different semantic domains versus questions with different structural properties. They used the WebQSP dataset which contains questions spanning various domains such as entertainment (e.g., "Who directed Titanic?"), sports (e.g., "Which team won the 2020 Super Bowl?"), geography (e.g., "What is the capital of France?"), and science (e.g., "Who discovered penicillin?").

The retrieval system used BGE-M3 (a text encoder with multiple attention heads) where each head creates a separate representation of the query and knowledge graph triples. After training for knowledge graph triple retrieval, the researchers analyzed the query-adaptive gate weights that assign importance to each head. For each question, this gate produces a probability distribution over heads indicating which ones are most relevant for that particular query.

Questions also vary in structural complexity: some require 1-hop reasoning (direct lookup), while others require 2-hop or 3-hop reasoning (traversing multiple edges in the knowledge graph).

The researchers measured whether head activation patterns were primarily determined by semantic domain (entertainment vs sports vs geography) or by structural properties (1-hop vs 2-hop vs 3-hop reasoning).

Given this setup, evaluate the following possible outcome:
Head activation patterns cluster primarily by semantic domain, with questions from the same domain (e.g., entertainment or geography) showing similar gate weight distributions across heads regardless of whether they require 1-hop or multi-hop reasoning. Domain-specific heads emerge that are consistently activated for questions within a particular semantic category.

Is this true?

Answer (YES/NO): NO